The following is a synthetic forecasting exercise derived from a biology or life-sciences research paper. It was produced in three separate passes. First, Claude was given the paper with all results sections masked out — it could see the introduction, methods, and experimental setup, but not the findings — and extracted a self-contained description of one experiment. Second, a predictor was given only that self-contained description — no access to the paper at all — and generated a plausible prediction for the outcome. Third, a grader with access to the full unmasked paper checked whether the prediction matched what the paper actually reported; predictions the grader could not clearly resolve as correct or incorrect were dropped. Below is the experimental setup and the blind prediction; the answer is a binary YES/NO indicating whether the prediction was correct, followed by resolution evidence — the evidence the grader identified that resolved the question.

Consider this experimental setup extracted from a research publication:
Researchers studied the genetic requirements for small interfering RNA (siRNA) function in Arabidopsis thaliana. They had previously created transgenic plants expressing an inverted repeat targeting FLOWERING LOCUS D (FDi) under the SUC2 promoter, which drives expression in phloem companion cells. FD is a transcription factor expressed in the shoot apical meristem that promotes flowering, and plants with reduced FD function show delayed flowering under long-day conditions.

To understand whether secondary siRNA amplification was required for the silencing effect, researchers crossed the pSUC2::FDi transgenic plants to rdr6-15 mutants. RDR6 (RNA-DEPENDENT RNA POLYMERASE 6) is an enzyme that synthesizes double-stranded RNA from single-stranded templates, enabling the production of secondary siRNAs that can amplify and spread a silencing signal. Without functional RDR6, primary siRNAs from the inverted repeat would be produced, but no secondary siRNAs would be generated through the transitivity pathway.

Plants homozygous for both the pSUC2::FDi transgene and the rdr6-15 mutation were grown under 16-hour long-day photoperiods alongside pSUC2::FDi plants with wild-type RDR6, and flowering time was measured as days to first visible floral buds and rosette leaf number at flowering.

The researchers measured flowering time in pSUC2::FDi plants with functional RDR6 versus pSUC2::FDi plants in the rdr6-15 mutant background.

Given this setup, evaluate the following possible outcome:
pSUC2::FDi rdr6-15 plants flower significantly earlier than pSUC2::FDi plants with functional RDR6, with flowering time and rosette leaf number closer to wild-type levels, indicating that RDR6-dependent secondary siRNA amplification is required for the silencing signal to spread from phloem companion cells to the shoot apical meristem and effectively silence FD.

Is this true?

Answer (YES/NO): YES